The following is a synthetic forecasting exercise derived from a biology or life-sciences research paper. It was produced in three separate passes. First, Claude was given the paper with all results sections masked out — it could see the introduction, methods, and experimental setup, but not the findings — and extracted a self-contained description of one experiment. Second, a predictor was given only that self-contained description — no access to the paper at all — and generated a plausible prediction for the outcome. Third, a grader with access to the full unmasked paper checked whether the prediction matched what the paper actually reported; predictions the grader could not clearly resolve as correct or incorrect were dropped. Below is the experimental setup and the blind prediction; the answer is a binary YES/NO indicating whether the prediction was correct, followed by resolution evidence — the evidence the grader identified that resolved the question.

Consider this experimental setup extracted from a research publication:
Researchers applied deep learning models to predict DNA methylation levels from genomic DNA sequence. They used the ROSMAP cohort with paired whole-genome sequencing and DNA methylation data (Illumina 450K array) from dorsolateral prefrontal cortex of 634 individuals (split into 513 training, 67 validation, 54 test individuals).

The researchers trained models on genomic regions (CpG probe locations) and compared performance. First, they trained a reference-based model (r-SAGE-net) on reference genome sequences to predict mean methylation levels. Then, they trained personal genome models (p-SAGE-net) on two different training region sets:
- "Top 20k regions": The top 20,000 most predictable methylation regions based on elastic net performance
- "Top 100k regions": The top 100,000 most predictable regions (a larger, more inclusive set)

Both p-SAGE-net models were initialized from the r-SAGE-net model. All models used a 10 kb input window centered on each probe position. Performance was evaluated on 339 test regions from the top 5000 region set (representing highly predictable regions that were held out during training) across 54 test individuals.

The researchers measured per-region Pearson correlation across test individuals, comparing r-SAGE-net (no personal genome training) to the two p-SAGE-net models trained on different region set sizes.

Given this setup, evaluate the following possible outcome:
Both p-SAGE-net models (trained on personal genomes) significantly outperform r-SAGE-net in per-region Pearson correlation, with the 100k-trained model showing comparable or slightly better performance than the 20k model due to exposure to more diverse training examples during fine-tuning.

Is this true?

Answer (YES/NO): YES